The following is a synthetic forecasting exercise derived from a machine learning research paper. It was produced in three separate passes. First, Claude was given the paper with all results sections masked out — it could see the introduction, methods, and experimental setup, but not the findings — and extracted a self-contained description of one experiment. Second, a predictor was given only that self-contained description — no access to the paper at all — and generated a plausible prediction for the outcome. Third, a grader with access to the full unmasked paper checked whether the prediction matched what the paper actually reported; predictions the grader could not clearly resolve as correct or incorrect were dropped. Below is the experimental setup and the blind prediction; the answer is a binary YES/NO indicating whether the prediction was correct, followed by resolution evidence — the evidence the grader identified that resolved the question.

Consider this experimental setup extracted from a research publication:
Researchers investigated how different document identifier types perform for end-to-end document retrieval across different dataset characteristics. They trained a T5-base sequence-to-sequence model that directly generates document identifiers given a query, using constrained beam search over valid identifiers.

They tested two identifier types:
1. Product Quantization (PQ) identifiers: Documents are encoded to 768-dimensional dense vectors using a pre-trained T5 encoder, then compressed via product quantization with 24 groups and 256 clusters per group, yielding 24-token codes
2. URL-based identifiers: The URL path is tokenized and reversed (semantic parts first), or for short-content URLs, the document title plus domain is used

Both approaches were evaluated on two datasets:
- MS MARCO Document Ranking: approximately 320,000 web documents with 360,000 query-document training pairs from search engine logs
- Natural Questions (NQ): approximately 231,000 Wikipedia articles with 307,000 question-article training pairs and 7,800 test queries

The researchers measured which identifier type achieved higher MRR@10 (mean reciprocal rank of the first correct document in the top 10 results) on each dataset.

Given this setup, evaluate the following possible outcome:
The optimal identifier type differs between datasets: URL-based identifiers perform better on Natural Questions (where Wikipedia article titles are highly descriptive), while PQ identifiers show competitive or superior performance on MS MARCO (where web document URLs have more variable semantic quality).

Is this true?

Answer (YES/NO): YES